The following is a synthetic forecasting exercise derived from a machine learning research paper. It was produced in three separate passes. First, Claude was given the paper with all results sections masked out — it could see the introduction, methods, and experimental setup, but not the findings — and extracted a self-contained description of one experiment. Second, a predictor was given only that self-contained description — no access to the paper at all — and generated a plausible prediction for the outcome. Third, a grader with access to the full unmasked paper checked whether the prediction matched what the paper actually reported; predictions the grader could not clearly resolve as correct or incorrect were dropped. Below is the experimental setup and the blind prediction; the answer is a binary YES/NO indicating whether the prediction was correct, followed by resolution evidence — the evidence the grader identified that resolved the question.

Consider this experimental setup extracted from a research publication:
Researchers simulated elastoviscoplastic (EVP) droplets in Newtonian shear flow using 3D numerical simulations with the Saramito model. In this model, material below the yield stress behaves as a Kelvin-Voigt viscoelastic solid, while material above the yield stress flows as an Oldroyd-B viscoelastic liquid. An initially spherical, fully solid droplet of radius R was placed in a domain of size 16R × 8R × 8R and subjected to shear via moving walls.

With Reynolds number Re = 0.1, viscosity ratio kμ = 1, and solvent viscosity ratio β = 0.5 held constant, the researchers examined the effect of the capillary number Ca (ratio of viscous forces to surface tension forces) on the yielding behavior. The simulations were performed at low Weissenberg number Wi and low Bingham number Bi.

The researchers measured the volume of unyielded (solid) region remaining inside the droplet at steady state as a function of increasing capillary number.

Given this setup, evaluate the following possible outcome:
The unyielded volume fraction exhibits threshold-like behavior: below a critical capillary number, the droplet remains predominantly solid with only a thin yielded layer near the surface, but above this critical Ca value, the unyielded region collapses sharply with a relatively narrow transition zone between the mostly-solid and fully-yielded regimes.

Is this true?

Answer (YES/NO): NO